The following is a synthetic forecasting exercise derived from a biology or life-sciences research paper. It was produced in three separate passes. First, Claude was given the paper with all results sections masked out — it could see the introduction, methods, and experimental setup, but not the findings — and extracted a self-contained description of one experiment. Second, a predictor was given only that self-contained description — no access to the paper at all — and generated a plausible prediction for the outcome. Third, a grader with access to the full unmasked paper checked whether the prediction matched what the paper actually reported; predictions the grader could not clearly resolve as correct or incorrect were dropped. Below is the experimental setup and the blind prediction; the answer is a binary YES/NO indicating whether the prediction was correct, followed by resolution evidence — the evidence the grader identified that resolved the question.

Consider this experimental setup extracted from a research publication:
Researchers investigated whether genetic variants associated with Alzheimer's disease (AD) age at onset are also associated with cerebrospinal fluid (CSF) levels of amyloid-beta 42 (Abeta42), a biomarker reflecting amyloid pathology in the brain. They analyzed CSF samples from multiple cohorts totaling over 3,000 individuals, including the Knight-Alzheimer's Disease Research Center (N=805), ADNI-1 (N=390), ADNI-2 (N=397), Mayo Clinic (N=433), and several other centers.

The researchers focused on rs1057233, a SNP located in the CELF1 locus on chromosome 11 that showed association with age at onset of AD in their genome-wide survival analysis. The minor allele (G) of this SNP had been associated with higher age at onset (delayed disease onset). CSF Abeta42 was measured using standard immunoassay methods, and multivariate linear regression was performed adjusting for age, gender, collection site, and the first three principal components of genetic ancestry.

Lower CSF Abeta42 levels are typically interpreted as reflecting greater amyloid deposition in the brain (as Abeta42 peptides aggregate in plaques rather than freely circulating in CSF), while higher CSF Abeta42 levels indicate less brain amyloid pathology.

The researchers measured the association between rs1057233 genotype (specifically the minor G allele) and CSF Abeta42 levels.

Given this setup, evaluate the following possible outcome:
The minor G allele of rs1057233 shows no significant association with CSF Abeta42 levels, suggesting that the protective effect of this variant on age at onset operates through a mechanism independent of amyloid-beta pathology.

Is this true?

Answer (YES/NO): NO